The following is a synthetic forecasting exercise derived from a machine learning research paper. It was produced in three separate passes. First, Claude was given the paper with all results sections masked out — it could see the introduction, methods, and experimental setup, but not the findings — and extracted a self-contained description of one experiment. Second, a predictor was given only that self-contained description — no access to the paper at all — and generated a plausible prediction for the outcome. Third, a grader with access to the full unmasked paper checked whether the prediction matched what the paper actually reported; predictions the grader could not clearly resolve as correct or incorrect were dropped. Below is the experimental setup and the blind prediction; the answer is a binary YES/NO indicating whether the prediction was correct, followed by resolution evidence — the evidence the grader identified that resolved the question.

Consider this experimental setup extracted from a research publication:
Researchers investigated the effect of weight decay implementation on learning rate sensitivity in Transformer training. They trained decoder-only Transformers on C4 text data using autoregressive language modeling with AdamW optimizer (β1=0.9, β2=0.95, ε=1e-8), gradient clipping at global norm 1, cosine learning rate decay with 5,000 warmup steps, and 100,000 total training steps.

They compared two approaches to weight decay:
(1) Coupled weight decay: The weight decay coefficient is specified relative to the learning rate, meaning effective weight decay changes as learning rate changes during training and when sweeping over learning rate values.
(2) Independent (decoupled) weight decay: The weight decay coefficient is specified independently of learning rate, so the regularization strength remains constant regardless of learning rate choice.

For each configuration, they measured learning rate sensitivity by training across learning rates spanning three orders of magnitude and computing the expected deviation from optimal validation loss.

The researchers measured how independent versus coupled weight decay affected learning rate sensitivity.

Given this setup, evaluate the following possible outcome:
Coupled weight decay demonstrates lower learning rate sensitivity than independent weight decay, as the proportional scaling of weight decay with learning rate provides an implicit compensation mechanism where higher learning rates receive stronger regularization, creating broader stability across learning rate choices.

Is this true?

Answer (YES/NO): NO